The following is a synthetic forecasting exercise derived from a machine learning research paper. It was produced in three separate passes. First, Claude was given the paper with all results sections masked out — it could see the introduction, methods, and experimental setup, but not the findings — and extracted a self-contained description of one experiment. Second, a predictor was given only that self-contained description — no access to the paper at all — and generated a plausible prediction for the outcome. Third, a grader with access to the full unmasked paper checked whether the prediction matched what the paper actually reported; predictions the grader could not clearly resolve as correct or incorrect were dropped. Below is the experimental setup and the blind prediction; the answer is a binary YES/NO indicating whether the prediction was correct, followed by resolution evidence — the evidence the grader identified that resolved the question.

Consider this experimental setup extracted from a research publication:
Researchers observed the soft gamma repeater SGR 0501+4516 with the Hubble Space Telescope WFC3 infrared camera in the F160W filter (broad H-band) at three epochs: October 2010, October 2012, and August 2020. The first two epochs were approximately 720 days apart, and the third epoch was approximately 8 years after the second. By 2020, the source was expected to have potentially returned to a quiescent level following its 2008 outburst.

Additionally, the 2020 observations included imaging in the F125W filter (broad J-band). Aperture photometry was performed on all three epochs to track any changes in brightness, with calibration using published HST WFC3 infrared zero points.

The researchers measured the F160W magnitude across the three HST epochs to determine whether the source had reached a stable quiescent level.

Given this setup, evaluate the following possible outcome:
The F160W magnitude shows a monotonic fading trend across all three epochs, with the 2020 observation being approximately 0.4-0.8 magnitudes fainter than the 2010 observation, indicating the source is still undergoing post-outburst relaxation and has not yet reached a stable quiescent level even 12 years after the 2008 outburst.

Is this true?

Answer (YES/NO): NO